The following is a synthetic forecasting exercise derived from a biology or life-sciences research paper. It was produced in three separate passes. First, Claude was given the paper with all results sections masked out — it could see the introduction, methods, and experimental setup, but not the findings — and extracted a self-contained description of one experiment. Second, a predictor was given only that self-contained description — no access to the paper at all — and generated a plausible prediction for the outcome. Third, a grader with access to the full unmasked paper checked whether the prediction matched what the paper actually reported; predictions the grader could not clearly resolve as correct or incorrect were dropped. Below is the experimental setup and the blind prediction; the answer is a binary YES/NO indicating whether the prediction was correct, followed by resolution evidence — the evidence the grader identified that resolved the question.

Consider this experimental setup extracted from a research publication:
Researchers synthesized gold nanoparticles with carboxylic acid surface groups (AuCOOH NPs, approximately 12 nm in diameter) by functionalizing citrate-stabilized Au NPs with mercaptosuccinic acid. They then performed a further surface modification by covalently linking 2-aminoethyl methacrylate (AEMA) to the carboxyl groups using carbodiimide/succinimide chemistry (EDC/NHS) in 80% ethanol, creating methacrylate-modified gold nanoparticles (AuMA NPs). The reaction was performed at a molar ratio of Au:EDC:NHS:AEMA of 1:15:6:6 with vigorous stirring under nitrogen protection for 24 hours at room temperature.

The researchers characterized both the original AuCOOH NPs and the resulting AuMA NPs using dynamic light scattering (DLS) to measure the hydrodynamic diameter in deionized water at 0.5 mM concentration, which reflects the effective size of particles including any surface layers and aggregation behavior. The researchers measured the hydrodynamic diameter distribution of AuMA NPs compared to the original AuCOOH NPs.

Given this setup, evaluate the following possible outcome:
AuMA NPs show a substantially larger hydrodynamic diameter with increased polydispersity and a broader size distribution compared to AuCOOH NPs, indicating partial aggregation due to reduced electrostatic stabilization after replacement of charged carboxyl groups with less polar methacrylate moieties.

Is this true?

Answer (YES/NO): NO